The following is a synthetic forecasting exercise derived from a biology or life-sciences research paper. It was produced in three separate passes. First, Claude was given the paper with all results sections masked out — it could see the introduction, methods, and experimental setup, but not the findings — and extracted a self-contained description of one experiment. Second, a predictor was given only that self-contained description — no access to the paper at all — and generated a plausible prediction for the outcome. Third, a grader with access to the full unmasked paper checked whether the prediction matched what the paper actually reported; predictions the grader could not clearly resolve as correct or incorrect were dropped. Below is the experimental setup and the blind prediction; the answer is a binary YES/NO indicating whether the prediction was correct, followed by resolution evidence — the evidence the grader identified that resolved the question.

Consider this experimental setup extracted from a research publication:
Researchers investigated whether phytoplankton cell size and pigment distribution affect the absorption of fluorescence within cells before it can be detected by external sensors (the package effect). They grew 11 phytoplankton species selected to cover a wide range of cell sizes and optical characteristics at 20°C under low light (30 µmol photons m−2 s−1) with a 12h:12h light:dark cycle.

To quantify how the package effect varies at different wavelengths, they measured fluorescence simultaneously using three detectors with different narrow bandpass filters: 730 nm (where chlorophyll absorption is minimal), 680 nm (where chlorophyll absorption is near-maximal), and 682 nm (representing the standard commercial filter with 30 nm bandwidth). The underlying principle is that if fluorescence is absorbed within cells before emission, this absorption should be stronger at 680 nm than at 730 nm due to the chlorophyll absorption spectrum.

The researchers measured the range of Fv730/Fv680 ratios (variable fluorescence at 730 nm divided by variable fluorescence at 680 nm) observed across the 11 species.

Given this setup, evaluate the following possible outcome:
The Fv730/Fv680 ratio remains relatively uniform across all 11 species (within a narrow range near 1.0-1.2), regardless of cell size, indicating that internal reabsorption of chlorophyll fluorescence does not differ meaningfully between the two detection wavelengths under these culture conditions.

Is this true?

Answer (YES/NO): NO